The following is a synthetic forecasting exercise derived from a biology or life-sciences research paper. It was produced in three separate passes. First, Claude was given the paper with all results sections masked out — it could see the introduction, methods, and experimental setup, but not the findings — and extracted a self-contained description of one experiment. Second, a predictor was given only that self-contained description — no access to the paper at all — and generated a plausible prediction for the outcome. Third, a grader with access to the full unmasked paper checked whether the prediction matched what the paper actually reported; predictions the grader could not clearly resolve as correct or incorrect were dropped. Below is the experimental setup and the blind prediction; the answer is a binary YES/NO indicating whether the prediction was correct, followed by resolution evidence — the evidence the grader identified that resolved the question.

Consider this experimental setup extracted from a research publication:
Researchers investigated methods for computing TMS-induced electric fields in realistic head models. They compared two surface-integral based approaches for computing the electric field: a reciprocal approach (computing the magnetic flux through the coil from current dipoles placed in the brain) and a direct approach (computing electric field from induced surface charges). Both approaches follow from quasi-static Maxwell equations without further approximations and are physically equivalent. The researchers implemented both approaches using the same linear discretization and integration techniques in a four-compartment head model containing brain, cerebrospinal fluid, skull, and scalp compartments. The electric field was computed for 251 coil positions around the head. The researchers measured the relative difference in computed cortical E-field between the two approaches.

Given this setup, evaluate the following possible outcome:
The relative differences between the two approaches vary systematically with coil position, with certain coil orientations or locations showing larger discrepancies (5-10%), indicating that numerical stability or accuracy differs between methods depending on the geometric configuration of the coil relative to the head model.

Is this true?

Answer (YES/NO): NO